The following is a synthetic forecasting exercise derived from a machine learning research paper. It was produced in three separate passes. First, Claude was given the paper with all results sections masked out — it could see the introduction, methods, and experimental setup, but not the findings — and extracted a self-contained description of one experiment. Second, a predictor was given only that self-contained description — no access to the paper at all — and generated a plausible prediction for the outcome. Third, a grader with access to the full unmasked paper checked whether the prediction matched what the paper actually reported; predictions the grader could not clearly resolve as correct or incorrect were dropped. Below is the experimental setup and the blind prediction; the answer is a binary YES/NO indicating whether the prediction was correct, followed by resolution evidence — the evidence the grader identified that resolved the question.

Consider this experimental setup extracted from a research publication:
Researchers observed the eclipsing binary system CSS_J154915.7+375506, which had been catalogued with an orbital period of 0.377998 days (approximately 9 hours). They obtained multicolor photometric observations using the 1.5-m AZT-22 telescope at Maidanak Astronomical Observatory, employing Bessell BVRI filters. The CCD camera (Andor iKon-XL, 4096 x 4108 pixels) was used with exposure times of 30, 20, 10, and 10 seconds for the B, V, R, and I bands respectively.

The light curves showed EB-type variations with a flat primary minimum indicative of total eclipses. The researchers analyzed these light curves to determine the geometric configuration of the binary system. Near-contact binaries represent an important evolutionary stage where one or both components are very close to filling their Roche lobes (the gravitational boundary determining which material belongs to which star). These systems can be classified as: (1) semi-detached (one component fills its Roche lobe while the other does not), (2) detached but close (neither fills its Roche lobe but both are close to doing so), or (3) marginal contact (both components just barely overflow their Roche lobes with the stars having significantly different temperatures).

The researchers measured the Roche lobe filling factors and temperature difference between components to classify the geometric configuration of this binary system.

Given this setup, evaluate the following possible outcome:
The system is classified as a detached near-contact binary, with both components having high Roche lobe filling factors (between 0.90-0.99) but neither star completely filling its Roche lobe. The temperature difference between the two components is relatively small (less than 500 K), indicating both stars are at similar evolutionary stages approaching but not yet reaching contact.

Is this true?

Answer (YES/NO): NO